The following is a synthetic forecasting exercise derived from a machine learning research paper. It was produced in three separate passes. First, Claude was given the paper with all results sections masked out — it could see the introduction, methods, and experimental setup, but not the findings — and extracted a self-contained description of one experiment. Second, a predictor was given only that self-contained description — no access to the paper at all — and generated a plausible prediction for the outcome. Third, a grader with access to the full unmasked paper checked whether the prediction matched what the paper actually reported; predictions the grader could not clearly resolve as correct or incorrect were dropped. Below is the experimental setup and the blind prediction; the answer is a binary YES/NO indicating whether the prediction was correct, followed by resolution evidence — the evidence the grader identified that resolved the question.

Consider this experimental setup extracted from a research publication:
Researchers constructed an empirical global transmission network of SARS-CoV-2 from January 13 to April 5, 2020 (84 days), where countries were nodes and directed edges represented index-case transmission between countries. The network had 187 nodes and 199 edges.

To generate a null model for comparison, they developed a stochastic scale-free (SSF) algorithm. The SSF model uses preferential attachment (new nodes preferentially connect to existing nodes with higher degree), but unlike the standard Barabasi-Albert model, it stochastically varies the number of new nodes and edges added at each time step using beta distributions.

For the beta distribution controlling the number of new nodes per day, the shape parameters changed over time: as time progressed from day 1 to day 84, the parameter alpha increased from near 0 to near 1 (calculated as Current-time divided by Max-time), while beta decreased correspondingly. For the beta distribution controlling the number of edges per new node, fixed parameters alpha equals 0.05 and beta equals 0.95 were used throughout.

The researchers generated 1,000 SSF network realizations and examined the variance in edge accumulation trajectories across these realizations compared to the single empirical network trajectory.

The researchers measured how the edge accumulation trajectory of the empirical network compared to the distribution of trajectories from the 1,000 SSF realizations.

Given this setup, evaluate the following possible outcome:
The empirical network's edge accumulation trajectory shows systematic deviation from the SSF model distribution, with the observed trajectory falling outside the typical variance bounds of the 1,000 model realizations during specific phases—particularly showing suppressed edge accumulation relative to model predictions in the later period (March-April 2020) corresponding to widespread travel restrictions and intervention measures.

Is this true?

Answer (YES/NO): NO